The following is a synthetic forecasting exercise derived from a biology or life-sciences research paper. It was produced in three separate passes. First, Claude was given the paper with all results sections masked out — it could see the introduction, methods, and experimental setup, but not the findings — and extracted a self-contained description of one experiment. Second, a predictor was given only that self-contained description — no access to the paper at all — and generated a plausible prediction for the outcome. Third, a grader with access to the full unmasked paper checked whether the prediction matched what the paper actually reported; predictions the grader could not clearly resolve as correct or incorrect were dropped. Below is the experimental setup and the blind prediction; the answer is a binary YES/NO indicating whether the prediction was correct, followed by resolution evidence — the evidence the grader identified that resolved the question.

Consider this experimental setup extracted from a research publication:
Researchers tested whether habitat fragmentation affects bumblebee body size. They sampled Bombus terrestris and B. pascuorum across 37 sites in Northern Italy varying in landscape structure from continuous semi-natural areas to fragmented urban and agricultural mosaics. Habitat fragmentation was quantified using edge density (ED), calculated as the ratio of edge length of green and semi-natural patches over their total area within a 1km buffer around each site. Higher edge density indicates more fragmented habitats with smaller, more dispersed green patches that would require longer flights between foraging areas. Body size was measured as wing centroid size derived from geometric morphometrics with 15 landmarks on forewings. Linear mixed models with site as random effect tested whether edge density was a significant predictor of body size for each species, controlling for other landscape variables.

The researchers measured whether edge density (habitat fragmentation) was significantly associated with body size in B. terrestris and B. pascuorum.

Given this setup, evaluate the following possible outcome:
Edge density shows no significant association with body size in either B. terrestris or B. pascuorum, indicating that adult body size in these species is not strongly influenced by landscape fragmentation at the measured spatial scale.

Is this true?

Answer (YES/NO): YES